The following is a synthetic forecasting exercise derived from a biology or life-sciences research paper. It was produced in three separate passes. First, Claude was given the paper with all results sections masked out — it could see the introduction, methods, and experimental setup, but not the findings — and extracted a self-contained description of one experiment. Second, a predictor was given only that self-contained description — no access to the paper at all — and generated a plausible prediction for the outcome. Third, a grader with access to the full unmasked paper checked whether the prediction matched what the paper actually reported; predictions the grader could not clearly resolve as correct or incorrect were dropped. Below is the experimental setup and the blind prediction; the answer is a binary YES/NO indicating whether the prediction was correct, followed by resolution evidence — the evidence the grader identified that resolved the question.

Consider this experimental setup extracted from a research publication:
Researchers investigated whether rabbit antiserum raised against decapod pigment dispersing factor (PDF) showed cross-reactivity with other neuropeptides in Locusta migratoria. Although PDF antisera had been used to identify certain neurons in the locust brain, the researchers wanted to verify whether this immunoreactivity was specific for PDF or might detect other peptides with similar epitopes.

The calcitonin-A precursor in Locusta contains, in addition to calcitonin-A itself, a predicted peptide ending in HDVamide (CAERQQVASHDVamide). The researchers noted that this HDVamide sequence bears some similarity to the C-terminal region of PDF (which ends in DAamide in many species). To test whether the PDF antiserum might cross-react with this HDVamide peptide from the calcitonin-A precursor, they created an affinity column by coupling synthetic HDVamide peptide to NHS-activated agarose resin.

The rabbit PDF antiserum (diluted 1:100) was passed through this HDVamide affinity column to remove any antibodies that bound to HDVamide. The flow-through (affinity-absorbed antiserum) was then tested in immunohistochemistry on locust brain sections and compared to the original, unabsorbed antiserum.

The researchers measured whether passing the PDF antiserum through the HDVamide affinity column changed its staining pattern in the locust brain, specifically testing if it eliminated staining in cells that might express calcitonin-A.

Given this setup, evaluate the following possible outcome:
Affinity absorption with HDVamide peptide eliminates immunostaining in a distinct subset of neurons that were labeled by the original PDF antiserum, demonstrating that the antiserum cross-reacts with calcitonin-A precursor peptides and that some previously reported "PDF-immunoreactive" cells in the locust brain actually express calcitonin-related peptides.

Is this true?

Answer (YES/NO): YES